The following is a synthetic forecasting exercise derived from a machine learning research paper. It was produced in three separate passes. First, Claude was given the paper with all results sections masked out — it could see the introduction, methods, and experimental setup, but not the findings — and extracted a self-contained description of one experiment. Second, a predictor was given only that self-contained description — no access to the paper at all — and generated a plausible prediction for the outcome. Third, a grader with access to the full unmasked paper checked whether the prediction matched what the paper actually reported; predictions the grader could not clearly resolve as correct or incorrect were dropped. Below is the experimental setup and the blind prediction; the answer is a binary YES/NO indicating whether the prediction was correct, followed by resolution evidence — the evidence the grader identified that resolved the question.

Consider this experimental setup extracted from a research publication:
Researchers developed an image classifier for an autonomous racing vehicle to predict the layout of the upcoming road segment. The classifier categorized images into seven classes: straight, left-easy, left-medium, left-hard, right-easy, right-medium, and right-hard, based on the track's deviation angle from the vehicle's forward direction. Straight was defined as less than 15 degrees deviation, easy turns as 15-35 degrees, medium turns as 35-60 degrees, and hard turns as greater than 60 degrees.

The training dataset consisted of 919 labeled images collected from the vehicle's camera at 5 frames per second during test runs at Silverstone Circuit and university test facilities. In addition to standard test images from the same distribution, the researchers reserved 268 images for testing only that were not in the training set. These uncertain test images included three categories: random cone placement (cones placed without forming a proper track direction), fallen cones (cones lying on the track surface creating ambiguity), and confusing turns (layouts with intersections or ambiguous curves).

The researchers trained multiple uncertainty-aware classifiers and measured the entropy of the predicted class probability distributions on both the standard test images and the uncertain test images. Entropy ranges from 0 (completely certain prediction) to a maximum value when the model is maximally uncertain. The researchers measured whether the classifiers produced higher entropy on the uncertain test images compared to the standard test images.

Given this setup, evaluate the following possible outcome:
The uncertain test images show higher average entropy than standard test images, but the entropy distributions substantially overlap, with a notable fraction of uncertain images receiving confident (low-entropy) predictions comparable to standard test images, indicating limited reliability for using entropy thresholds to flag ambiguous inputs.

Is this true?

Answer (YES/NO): NO